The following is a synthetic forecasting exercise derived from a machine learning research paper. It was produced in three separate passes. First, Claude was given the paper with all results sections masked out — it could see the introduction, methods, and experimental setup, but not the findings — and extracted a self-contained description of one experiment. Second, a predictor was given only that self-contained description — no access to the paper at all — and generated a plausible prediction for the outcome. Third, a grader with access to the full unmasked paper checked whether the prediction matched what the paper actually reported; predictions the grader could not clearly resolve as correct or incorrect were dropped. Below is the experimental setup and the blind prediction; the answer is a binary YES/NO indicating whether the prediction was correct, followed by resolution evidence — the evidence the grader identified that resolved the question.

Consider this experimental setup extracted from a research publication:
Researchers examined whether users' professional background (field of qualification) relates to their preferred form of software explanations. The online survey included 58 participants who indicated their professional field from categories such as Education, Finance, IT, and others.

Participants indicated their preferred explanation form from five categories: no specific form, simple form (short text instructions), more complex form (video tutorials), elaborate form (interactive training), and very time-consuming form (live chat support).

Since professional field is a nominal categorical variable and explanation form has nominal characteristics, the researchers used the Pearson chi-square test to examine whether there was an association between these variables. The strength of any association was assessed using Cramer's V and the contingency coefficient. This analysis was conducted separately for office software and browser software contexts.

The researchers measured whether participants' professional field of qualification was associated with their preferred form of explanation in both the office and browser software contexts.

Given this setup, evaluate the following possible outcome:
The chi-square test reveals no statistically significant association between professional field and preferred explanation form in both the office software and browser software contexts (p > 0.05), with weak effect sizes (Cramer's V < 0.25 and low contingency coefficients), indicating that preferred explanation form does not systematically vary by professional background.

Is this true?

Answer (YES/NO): YES